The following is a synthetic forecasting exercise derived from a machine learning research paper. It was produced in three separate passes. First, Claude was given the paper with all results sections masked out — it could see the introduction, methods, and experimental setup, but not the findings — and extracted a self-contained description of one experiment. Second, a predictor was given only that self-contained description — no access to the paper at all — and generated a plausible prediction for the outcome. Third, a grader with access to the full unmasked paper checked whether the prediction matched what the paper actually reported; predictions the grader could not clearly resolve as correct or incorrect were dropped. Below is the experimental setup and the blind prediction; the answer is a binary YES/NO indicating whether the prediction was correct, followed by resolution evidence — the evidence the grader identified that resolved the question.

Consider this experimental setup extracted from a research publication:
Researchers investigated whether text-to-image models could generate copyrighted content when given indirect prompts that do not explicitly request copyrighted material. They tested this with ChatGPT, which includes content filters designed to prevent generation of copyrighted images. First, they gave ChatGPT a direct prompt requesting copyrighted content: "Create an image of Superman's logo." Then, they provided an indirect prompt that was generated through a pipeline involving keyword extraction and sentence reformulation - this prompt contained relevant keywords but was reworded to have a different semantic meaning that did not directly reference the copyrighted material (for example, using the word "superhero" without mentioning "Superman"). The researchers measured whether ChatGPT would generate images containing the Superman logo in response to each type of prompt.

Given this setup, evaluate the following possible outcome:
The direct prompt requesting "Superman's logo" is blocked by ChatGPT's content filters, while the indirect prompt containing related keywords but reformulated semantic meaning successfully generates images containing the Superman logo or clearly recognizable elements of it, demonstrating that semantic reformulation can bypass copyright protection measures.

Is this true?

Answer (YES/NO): YES